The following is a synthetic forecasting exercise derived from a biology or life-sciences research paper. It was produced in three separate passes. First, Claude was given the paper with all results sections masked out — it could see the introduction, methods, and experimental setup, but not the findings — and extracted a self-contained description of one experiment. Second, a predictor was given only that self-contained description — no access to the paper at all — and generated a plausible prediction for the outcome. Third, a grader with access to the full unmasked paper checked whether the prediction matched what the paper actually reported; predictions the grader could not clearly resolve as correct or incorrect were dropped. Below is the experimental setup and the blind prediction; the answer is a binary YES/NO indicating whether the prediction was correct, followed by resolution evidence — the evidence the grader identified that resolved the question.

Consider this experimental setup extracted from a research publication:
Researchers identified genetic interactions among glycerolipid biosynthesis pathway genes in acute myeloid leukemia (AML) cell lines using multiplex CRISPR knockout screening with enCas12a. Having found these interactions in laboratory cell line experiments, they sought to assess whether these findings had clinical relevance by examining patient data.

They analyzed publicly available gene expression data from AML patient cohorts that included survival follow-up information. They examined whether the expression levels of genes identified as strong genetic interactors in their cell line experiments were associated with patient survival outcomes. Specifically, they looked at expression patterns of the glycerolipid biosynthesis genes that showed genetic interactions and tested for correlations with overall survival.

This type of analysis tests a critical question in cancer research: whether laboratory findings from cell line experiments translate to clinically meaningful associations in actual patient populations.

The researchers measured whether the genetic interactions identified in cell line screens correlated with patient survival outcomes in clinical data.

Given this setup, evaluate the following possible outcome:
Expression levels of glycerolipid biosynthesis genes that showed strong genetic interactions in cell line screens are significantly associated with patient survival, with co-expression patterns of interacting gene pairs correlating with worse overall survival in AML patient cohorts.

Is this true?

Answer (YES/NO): NO